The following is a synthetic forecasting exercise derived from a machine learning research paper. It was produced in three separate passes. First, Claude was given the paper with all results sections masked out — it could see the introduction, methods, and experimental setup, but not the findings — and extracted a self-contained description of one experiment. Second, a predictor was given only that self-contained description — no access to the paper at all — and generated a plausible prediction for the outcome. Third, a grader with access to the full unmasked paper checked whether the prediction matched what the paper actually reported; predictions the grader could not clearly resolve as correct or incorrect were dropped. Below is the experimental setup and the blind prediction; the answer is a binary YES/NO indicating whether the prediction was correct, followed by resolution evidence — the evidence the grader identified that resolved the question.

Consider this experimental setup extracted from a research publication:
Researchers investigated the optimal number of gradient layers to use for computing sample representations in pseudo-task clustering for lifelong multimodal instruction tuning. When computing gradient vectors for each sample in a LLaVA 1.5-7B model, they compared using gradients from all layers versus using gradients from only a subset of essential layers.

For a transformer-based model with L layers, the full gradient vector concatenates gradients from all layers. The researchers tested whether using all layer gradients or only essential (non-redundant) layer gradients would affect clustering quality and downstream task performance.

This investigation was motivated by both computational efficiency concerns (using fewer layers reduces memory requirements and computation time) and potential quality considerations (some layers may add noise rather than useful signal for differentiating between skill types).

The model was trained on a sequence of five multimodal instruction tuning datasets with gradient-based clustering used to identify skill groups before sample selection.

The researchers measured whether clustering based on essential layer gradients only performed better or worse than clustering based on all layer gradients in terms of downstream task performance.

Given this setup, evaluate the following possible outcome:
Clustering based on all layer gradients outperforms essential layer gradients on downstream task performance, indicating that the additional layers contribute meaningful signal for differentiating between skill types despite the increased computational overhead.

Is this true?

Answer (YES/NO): NO